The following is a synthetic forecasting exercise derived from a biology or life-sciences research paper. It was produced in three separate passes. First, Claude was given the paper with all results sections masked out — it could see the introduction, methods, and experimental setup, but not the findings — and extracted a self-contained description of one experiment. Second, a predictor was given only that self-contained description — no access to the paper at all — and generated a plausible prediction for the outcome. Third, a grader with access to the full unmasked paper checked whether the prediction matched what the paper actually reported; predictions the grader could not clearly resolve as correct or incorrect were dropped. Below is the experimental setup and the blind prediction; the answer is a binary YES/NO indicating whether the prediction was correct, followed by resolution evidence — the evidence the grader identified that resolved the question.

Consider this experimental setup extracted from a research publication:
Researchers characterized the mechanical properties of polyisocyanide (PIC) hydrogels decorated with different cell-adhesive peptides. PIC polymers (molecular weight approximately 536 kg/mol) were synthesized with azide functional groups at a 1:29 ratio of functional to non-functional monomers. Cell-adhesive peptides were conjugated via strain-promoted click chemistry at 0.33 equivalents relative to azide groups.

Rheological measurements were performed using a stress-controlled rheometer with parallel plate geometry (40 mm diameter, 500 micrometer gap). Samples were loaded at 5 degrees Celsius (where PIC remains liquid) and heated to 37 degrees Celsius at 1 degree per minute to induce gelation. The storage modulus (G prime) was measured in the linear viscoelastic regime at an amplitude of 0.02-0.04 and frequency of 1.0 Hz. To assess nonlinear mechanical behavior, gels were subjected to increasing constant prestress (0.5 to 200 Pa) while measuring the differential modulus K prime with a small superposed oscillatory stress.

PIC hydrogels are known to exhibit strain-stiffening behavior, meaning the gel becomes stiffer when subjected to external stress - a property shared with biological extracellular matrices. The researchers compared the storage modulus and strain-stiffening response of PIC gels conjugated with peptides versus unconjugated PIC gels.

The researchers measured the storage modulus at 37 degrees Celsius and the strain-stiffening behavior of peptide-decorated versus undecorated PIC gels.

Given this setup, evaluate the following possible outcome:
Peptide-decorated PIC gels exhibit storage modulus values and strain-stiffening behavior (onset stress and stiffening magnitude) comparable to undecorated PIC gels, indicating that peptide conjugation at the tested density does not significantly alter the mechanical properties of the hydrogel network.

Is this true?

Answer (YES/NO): NO